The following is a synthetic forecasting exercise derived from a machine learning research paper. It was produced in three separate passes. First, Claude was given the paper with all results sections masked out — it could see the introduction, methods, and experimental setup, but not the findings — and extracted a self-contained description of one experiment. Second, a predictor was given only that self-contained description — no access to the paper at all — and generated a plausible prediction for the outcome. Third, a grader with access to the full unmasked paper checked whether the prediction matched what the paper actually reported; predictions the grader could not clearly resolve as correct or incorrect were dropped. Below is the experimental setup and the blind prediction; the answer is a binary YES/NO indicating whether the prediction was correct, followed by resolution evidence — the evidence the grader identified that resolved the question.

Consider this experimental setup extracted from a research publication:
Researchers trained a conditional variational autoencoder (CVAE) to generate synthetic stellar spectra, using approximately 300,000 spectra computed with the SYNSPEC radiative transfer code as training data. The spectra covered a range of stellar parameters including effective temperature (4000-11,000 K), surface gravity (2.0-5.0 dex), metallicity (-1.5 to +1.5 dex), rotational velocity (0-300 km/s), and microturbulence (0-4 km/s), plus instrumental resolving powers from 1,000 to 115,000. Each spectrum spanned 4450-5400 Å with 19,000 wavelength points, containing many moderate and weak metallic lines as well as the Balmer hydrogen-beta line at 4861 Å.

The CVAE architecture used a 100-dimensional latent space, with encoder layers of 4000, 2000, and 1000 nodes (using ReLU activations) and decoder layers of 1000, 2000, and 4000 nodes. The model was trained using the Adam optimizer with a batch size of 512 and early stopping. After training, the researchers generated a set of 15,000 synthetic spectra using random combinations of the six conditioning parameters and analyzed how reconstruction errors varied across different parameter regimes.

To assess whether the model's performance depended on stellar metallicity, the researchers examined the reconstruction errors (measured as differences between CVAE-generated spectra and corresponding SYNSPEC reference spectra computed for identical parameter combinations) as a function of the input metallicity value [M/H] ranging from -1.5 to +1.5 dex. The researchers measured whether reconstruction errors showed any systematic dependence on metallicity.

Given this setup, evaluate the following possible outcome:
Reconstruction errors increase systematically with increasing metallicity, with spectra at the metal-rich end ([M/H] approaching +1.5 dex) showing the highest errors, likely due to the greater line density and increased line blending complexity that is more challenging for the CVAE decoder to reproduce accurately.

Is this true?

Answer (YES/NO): NO